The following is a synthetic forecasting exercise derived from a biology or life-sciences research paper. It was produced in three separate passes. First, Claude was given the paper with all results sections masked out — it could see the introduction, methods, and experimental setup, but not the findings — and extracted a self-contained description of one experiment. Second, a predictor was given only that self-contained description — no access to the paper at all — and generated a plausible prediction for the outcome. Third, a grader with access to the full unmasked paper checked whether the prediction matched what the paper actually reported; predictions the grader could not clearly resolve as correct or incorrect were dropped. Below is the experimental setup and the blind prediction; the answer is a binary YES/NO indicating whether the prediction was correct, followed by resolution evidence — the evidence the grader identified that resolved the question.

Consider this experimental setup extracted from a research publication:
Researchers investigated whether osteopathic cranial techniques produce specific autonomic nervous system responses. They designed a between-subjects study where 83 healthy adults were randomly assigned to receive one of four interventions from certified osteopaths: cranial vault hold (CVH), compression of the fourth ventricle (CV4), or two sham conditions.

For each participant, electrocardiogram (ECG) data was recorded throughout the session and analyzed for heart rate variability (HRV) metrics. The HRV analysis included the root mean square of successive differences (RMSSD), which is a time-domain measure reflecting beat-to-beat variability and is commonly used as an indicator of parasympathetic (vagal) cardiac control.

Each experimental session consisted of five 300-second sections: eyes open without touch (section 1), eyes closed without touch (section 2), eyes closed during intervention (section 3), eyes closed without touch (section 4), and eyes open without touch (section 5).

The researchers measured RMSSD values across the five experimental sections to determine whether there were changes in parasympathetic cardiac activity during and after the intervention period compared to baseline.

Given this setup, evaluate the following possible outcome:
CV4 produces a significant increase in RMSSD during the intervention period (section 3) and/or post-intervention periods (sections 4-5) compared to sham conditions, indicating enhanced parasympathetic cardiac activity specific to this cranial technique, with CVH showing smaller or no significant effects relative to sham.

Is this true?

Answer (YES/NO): YES